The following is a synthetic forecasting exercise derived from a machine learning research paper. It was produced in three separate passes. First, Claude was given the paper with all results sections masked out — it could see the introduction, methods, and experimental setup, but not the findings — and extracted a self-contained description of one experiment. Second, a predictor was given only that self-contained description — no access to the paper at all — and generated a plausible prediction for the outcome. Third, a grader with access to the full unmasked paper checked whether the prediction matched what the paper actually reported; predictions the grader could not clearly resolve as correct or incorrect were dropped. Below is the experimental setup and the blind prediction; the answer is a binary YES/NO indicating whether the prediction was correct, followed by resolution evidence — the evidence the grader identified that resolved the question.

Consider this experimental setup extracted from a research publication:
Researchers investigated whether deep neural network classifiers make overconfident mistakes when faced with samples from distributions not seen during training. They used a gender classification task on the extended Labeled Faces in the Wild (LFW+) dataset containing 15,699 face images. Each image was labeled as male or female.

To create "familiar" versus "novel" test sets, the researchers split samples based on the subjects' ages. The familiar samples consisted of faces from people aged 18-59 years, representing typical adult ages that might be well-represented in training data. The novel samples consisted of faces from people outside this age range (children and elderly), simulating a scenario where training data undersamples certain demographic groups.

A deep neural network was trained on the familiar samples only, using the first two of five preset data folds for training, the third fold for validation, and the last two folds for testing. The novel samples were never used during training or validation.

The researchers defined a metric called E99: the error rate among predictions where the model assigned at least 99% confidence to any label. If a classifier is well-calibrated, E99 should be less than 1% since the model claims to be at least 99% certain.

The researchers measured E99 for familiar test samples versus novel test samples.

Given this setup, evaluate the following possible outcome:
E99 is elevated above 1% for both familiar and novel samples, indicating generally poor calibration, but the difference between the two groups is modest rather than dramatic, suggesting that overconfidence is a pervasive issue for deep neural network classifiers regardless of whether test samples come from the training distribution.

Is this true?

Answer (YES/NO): NO